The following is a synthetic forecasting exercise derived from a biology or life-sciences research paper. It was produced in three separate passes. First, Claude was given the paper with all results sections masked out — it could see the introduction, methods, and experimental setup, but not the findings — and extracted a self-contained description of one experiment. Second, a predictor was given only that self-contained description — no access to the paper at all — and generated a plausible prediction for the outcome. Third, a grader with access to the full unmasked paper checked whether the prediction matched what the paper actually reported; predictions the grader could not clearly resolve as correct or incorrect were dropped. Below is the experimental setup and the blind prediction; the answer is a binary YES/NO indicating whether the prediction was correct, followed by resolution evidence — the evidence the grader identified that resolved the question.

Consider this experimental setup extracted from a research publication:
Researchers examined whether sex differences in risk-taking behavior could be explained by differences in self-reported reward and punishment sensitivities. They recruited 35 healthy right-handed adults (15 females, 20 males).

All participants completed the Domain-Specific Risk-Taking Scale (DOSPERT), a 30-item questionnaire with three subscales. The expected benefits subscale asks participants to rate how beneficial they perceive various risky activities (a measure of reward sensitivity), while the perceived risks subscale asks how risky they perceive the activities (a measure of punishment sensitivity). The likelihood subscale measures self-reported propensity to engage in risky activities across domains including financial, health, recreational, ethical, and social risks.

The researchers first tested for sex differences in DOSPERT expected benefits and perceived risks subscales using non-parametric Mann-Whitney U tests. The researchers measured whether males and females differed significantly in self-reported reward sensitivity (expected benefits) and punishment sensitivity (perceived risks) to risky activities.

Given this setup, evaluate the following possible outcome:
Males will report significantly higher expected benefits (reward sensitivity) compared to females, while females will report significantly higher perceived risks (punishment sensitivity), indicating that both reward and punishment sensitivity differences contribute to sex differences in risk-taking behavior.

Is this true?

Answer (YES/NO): NO